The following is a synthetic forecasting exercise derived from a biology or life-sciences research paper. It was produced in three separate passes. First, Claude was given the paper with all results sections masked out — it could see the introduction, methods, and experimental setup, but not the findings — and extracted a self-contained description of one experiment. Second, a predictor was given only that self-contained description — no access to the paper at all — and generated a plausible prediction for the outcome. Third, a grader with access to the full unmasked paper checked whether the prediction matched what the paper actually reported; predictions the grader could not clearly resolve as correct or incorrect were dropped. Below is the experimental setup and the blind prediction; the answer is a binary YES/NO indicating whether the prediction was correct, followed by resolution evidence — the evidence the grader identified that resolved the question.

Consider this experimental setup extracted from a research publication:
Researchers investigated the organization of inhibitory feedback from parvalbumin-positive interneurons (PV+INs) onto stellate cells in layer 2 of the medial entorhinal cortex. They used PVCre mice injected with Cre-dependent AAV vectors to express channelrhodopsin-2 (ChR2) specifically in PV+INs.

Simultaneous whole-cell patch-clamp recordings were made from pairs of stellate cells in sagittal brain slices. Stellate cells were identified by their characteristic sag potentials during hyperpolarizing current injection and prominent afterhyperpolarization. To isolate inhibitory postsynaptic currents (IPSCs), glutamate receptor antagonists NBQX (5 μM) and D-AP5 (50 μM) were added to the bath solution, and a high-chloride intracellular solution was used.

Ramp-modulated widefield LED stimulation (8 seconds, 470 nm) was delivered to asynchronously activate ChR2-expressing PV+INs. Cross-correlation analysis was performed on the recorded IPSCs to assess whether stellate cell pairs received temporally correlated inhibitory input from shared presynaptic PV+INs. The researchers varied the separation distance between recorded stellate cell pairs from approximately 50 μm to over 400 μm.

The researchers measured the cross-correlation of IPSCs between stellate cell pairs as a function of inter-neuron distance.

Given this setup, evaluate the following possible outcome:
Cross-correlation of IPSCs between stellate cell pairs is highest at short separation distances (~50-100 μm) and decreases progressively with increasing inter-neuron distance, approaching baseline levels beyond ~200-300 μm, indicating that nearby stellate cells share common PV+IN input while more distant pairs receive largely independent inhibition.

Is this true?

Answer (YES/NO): NO